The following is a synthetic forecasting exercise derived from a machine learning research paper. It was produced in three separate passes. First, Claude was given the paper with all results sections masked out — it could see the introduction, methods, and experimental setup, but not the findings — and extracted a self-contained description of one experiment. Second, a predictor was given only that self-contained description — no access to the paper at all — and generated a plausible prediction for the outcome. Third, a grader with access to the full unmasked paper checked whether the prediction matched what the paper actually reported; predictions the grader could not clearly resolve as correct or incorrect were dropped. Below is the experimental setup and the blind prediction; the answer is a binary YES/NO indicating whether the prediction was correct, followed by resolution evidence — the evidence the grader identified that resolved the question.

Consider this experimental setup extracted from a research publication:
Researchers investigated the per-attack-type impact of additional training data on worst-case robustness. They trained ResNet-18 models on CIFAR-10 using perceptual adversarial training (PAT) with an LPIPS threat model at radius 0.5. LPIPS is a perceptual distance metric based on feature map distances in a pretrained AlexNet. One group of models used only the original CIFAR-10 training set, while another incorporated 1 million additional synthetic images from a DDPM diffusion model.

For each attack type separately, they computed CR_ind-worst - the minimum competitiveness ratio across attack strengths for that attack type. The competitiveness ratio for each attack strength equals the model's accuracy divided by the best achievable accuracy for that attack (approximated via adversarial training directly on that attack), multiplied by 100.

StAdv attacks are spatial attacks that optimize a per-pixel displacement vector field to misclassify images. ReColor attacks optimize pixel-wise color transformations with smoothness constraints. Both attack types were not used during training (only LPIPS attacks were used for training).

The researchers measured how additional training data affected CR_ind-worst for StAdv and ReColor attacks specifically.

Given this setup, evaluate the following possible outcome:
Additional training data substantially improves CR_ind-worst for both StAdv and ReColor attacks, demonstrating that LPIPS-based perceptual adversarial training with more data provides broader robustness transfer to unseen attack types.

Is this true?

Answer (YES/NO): NO